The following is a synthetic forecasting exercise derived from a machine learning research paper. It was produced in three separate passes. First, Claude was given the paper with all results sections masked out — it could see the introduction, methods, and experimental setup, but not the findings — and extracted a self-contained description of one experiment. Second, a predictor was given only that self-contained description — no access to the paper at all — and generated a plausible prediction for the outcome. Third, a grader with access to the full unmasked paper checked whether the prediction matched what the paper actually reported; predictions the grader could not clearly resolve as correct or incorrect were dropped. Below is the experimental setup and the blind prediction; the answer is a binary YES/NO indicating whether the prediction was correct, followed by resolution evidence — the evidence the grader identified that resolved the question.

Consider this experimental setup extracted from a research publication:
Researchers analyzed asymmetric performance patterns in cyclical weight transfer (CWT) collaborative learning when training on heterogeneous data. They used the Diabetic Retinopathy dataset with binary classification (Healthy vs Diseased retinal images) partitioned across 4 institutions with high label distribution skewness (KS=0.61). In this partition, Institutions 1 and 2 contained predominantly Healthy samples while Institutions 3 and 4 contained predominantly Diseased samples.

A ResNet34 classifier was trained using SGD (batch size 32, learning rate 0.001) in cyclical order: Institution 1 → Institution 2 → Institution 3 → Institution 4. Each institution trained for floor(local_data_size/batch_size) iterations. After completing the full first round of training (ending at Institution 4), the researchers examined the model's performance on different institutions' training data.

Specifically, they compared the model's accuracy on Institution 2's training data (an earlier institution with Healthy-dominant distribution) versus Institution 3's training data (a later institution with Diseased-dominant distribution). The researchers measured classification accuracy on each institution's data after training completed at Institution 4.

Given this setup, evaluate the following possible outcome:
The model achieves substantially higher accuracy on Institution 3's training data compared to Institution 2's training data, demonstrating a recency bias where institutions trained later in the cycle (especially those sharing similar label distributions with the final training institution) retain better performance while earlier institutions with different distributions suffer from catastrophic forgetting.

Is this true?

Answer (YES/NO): YES